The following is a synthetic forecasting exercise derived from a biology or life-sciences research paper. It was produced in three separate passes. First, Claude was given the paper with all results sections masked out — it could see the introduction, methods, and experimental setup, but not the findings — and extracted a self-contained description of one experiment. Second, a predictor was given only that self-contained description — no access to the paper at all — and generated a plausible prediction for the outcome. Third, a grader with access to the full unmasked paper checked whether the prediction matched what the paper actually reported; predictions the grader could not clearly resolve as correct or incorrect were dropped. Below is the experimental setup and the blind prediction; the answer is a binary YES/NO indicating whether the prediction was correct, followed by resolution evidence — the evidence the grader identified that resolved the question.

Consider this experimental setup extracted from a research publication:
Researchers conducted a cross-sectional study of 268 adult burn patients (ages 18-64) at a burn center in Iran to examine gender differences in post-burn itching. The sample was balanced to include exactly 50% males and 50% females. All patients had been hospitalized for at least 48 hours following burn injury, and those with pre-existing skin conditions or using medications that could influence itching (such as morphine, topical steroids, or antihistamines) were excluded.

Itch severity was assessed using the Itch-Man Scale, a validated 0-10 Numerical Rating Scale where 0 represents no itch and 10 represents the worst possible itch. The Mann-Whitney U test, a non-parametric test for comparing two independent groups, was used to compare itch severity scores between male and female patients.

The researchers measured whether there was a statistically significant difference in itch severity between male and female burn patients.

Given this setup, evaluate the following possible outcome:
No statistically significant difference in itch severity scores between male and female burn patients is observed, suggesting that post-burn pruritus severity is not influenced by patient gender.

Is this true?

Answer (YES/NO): YES